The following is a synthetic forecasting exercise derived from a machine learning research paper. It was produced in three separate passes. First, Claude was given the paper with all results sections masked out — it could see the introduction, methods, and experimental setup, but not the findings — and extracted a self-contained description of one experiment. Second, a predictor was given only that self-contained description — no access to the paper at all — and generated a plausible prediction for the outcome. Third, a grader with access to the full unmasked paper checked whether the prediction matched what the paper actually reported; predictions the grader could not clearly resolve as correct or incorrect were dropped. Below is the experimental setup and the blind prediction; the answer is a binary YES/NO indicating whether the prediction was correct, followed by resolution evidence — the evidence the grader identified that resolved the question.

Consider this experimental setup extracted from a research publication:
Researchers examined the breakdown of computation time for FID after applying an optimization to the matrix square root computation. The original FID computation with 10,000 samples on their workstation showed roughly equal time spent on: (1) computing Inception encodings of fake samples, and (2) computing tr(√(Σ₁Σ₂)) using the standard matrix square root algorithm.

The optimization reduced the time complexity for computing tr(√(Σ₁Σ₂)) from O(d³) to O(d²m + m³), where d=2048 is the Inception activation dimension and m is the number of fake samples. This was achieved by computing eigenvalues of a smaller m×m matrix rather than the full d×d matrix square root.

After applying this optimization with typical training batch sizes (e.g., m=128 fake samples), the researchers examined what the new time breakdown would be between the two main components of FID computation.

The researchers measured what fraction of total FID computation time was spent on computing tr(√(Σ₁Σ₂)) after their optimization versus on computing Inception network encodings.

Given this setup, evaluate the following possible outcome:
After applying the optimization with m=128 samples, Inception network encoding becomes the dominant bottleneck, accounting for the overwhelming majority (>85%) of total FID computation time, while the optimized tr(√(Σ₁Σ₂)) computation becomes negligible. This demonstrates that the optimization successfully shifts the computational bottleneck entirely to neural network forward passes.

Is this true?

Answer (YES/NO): YES